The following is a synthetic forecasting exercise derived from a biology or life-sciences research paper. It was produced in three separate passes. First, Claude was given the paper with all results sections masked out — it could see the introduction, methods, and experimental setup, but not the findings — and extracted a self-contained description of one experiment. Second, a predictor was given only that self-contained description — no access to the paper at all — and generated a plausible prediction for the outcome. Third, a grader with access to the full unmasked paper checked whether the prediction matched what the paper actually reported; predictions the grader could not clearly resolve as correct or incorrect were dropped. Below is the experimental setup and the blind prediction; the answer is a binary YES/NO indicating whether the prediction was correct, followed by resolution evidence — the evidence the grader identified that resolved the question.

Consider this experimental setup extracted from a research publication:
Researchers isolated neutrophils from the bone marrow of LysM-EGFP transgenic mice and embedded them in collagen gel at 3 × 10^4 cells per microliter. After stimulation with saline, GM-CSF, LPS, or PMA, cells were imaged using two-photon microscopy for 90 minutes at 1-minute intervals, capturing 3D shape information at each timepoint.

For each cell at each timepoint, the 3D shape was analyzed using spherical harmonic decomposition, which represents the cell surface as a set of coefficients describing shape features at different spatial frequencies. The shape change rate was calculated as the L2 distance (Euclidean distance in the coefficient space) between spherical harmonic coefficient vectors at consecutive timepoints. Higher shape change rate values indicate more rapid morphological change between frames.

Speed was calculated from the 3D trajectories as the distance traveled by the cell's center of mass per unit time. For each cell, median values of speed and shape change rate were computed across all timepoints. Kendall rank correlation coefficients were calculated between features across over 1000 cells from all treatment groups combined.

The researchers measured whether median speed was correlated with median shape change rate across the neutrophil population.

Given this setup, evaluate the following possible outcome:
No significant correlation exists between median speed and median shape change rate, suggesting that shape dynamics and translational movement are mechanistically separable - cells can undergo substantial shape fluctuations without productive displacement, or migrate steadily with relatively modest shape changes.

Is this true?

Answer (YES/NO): NO